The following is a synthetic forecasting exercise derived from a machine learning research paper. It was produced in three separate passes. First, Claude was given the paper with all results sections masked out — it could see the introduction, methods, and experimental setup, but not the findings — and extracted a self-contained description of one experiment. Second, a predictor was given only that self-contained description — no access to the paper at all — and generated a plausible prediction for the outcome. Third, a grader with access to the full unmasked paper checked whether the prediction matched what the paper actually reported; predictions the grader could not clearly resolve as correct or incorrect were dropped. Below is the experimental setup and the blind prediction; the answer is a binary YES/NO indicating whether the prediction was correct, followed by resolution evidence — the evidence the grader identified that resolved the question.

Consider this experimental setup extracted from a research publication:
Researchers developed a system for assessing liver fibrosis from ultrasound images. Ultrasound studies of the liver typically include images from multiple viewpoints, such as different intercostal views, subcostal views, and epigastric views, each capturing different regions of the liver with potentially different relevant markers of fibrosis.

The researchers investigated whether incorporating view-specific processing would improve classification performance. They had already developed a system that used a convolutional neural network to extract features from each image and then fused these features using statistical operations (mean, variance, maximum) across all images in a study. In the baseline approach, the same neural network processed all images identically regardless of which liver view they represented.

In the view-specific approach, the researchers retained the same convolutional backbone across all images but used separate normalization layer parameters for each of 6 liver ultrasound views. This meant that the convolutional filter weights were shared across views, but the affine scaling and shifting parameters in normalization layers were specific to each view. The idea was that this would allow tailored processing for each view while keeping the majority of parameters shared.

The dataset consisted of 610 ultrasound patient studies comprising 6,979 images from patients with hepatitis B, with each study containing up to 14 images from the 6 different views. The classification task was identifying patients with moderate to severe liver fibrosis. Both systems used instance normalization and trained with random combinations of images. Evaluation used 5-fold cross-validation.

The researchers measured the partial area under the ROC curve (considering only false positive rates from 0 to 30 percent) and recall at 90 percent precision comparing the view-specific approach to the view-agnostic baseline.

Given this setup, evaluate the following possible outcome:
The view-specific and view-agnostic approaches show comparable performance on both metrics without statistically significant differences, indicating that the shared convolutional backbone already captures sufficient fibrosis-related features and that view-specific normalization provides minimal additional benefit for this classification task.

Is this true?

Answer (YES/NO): NO